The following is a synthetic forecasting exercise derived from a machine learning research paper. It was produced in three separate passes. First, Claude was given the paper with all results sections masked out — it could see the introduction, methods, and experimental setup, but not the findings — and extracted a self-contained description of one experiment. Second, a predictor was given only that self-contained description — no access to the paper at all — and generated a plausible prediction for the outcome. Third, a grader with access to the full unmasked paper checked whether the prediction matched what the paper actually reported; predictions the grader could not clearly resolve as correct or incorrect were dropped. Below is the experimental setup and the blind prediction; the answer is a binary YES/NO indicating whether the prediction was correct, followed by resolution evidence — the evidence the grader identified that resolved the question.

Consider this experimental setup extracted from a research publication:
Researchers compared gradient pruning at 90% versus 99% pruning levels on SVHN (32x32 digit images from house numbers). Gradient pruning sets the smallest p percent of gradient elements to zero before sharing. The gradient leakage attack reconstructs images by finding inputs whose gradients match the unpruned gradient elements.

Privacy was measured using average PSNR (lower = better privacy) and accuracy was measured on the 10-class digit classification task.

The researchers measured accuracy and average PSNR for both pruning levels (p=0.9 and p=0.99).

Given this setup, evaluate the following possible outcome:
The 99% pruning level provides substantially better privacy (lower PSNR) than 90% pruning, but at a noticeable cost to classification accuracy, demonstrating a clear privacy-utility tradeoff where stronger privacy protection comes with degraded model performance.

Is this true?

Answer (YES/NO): NO